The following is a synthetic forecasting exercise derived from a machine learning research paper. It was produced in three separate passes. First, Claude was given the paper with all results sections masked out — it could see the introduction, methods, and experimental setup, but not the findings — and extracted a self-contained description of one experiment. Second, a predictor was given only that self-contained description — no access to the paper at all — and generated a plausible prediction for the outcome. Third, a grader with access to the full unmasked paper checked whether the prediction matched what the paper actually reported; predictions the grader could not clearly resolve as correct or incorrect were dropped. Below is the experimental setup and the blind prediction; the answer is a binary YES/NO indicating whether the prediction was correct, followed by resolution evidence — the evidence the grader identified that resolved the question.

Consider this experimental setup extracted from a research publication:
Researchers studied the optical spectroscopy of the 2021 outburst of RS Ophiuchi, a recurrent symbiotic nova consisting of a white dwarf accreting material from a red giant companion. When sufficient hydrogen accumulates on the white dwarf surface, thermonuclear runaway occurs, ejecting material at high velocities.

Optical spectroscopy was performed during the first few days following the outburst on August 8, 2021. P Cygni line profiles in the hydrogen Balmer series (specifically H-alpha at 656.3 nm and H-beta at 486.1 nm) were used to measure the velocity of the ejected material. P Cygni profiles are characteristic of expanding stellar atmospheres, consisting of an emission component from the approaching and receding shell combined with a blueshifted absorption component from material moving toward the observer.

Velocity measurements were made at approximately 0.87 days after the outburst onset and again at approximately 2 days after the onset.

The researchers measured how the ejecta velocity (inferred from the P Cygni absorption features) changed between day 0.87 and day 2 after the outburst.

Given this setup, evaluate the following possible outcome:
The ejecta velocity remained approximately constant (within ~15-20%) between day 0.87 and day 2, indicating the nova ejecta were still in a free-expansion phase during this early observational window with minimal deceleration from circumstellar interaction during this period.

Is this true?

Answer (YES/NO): NO